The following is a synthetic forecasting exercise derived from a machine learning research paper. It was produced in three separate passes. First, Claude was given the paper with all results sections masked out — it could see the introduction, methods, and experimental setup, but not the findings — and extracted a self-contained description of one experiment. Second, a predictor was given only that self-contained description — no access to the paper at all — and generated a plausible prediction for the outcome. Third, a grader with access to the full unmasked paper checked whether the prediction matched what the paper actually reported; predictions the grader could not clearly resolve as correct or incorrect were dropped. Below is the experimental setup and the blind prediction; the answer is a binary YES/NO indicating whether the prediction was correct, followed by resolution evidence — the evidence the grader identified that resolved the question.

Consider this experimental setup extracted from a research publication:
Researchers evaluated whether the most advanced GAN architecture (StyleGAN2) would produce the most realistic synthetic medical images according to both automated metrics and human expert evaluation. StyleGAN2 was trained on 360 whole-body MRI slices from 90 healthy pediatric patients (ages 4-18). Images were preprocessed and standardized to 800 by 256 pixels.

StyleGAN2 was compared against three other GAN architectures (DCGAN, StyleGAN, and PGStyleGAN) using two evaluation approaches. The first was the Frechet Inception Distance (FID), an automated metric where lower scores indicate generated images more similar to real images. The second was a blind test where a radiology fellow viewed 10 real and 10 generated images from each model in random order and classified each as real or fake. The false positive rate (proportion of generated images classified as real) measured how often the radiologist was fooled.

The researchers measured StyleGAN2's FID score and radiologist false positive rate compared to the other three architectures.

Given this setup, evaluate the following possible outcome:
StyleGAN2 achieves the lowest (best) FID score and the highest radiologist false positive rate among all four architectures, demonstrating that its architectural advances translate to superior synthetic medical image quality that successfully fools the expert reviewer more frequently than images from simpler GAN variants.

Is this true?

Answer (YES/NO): NO